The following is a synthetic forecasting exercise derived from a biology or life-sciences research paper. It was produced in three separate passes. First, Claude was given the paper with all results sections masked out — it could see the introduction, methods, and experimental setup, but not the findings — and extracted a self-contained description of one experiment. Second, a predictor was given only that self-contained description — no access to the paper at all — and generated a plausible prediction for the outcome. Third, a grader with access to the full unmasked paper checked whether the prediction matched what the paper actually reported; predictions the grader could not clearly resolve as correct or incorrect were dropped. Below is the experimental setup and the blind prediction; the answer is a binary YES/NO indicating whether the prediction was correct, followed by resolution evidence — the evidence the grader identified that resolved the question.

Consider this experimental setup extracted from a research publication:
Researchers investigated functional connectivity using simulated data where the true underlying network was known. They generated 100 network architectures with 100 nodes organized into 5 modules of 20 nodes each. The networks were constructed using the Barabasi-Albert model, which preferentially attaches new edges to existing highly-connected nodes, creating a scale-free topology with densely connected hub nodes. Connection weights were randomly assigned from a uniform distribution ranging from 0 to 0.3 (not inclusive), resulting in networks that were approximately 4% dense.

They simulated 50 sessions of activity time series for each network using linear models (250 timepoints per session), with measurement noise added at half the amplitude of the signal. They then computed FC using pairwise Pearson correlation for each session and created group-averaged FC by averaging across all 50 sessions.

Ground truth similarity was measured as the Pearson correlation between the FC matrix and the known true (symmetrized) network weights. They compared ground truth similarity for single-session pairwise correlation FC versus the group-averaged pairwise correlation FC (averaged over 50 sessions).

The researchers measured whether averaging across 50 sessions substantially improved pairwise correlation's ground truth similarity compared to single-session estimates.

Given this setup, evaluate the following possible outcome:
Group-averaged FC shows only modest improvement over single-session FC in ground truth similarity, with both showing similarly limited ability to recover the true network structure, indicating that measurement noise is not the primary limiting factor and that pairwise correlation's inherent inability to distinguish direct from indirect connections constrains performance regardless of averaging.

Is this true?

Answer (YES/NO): YES